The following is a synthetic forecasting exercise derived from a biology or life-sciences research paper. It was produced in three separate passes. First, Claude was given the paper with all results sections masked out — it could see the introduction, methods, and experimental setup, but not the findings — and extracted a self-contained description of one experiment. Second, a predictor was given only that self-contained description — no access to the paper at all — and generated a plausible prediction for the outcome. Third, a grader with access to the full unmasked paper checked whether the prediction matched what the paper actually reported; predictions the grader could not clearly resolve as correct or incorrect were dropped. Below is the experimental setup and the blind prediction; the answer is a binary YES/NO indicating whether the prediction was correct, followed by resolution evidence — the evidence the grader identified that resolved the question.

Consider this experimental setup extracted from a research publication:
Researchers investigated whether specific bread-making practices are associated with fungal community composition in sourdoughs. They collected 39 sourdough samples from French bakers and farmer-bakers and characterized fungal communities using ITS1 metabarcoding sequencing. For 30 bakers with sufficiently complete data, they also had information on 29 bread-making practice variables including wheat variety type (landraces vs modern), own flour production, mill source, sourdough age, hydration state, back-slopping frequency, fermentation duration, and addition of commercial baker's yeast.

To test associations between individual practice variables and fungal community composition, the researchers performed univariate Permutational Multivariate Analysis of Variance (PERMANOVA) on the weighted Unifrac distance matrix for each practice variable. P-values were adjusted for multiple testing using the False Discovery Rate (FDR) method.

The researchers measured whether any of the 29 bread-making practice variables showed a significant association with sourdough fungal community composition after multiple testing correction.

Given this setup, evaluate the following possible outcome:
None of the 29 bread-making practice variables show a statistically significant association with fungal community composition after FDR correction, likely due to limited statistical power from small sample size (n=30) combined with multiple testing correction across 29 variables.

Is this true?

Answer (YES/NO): YES